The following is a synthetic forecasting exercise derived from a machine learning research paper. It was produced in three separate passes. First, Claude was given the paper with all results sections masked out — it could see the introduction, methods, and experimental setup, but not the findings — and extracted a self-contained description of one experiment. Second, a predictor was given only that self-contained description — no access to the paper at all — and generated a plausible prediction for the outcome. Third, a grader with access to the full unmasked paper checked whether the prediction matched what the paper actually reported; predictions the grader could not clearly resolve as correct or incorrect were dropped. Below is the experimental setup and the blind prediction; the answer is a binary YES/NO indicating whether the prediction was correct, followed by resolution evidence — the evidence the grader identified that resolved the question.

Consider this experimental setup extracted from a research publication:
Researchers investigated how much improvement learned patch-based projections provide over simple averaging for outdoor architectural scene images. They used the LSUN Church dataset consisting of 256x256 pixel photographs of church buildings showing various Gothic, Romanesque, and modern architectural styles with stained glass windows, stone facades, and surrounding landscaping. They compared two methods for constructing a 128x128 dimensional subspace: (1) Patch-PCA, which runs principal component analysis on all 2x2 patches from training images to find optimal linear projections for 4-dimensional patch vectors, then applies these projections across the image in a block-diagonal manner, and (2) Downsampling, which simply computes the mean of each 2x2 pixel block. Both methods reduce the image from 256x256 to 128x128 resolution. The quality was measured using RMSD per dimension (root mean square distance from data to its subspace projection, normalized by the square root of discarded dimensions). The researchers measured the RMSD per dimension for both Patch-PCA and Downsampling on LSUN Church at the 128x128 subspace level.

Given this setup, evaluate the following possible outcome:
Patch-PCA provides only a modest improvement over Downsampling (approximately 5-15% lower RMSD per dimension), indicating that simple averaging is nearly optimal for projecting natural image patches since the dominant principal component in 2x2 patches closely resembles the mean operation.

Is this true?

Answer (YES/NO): NO